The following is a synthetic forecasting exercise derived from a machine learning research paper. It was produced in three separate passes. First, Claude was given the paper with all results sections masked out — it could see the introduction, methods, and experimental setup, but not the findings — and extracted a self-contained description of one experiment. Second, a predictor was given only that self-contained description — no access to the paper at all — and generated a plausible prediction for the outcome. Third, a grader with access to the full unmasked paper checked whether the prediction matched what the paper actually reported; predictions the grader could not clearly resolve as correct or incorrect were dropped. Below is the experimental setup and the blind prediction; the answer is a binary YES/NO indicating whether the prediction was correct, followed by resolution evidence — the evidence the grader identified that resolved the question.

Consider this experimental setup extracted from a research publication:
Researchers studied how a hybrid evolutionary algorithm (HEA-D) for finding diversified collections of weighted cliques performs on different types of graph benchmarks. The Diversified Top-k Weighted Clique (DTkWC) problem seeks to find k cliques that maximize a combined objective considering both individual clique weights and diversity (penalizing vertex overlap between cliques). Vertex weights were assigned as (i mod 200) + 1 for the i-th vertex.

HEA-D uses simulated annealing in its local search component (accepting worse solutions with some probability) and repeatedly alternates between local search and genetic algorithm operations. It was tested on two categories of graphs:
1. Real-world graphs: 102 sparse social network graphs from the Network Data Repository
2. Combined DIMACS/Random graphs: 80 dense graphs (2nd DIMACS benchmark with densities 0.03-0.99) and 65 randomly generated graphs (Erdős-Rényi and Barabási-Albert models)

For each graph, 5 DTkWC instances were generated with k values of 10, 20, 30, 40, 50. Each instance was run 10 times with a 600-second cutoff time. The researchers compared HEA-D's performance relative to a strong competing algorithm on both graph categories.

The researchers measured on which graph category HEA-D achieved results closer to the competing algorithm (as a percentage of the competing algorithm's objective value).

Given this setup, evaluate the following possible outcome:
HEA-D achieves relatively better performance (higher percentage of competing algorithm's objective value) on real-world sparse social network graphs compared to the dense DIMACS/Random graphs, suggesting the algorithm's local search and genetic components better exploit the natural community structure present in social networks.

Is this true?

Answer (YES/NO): YES